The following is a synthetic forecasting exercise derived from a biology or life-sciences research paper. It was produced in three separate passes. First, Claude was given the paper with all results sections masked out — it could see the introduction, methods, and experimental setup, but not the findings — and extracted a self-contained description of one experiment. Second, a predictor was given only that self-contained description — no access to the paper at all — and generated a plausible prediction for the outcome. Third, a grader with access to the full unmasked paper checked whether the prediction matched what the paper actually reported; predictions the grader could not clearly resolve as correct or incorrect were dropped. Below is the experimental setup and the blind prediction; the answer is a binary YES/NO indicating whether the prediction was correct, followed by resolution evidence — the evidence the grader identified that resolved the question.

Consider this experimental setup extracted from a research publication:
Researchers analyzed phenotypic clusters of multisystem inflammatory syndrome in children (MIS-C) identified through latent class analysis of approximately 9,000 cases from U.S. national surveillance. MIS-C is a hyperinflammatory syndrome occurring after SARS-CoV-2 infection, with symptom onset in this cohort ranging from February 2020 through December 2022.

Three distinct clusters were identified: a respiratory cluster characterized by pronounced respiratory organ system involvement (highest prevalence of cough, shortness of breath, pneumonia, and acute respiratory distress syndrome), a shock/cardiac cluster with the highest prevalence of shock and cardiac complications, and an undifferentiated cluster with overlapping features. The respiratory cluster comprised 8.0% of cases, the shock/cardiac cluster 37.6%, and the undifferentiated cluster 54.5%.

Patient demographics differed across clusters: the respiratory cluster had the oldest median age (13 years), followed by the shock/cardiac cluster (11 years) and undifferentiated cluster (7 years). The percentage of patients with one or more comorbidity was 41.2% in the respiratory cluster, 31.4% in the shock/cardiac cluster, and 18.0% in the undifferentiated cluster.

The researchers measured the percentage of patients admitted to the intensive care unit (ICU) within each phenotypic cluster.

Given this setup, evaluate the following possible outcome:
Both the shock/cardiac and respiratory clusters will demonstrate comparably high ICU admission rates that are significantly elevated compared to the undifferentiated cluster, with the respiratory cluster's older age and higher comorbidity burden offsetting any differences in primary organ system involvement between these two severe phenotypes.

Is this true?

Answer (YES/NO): NO